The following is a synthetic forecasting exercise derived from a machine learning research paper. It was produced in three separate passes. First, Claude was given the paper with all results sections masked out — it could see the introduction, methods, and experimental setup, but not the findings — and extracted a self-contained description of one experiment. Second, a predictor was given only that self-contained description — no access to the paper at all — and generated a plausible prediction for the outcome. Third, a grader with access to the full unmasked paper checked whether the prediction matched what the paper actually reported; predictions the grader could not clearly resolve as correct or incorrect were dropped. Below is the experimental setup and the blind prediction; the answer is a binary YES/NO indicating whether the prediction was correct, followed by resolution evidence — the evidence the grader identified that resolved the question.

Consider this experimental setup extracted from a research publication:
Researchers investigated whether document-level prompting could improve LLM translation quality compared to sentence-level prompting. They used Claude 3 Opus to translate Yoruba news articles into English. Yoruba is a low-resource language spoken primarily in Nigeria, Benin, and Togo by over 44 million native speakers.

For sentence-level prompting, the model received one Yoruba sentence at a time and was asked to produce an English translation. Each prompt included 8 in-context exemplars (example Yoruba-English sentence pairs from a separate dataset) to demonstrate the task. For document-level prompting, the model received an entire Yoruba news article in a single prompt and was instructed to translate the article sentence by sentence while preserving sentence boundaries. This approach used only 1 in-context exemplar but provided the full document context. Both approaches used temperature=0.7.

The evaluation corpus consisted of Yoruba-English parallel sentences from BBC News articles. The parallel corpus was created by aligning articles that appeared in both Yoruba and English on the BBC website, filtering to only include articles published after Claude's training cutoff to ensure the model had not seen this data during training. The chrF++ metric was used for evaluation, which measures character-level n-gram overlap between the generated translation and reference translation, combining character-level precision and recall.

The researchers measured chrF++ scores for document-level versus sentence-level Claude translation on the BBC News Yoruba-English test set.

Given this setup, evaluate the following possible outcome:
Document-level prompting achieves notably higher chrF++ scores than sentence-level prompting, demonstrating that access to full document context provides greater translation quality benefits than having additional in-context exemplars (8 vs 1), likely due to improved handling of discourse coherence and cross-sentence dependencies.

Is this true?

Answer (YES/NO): YES